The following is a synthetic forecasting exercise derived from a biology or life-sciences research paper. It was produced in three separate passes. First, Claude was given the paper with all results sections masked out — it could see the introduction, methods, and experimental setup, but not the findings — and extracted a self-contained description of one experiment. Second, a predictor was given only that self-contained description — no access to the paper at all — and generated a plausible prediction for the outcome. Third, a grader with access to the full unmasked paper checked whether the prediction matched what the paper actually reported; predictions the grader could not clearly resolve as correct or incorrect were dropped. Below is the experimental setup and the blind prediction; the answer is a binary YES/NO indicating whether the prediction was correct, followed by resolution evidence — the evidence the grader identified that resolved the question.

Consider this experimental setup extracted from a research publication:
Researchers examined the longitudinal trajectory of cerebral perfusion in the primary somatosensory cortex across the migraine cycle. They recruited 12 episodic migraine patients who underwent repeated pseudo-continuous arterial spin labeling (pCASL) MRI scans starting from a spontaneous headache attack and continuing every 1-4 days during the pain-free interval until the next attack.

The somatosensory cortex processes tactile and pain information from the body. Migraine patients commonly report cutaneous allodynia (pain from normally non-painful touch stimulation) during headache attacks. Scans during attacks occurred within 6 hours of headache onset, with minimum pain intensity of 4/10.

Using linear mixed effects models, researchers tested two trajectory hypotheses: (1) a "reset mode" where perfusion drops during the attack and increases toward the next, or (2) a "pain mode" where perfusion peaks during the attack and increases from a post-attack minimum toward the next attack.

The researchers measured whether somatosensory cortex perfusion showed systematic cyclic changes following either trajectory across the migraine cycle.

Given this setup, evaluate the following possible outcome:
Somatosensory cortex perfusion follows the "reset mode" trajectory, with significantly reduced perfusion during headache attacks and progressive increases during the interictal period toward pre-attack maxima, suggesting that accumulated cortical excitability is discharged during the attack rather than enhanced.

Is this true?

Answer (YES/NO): NO